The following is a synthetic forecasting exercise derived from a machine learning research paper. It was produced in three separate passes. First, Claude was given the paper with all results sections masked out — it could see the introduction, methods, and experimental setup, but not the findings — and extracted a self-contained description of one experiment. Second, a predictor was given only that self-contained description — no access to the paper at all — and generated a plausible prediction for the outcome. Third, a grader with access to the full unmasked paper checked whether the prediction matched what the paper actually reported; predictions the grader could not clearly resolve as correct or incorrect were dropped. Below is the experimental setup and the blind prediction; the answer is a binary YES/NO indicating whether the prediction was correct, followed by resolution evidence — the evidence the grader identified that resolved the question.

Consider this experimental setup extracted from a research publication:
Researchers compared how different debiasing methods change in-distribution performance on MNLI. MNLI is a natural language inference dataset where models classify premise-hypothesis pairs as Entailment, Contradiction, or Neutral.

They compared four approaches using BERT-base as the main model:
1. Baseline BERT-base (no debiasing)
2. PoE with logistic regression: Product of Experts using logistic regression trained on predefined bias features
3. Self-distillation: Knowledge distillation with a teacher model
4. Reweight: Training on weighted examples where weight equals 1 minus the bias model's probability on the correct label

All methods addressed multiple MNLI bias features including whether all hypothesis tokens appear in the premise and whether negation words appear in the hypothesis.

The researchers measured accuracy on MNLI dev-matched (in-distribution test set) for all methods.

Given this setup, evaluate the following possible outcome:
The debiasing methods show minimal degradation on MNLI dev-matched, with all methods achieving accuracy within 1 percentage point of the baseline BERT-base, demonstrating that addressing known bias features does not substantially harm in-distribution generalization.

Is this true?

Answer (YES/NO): NO